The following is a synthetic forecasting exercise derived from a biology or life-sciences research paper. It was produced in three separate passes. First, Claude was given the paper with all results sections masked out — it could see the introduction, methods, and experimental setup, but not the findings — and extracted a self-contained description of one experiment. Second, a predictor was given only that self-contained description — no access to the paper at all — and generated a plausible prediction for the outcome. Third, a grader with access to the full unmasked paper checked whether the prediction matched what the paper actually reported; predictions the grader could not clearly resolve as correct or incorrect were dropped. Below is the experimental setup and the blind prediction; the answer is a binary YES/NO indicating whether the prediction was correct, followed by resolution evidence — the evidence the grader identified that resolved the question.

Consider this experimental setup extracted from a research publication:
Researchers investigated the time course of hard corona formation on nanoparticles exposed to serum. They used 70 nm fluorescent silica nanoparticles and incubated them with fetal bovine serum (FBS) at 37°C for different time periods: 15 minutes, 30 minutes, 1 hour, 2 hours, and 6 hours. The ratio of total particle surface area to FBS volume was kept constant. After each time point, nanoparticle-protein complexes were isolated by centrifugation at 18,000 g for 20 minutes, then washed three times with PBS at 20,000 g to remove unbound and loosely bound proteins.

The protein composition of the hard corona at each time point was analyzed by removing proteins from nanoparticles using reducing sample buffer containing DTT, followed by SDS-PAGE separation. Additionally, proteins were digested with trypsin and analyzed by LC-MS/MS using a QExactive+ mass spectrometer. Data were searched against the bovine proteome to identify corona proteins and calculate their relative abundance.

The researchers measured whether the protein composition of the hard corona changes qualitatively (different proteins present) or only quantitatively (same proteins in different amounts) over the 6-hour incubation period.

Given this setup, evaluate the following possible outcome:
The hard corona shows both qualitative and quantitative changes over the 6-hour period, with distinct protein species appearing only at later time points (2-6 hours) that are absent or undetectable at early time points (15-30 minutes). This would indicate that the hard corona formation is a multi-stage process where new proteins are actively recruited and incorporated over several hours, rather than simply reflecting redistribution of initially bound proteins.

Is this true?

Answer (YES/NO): NO